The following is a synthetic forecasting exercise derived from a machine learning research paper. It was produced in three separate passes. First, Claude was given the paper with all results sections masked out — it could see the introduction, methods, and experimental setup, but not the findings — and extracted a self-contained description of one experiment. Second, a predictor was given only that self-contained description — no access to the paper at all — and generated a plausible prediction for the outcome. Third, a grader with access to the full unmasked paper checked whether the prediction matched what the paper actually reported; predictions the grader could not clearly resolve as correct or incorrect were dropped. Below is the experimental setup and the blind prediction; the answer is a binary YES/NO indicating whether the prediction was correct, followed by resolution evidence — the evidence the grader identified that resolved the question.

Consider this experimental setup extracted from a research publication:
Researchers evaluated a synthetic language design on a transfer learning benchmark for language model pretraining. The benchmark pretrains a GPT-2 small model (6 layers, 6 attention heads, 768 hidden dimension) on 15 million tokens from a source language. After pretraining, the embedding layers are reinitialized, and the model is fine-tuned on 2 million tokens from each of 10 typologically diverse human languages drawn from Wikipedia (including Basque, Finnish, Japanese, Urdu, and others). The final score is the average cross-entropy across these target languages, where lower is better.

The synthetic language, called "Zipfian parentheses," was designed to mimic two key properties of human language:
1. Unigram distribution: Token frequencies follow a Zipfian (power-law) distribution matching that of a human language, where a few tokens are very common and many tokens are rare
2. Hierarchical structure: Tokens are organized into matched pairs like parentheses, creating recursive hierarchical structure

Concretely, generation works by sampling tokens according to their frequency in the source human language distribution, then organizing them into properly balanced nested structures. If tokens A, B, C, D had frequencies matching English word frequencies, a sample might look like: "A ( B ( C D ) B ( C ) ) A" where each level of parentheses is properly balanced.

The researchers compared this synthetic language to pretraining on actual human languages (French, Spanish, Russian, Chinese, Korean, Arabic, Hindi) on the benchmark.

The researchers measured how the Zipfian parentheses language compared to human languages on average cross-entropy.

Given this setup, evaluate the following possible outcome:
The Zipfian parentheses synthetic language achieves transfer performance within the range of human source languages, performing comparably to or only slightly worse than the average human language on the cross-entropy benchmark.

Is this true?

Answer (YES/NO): NO